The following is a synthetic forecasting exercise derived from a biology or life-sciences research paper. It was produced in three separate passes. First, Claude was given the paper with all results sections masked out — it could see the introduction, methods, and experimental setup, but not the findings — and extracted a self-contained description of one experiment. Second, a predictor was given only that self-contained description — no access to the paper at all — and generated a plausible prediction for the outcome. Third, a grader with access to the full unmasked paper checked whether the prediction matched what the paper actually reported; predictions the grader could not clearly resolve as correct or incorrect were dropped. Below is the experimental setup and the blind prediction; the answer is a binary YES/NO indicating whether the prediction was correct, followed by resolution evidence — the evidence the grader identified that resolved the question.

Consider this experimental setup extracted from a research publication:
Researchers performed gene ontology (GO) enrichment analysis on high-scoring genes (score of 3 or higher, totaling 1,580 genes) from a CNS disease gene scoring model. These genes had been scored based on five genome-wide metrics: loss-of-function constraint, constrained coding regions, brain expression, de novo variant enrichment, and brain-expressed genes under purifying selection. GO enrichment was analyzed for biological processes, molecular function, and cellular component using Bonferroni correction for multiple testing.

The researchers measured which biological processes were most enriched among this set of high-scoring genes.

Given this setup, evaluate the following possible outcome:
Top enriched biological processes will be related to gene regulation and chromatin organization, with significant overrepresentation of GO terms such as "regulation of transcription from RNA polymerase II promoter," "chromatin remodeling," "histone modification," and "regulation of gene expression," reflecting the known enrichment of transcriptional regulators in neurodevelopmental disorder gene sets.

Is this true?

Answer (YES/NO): NO